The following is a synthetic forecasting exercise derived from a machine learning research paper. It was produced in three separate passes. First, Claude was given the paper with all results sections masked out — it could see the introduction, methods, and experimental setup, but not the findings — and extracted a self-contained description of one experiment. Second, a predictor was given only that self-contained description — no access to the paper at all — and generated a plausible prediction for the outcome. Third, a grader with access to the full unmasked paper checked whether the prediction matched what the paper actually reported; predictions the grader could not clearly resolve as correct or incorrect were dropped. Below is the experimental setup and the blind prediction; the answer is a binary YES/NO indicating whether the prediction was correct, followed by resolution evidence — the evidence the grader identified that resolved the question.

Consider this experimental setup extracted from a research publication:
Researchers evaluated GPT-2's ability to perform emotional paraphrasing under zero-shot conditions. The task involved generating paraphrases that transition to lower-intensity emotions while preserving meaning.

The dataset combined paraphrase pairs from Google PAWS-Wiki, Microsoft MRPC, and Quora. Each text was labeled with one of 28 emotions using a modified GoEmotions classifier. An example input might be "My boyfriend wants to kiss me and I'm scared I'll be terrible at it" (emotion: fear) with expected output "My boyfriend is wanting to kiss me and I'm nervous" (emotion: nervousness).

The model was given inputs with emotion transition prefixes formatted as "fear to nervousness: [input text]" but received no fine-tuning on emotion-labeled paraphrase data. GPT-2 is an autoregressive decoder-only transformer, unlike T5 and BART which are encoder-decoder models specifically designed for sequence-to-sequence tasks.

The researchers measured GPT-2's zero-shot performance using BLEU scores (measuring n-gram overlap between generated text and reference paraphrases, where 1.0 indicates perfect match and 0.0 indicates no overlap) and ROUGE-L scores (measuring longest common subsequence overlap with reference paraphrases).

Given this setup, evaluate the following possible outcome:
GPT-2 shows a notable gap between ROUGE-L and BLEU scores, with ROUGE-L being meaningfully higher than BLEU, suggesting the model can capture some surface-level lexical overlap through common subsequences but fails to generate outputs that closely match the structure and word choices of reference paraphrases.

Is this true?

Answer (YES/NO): YES